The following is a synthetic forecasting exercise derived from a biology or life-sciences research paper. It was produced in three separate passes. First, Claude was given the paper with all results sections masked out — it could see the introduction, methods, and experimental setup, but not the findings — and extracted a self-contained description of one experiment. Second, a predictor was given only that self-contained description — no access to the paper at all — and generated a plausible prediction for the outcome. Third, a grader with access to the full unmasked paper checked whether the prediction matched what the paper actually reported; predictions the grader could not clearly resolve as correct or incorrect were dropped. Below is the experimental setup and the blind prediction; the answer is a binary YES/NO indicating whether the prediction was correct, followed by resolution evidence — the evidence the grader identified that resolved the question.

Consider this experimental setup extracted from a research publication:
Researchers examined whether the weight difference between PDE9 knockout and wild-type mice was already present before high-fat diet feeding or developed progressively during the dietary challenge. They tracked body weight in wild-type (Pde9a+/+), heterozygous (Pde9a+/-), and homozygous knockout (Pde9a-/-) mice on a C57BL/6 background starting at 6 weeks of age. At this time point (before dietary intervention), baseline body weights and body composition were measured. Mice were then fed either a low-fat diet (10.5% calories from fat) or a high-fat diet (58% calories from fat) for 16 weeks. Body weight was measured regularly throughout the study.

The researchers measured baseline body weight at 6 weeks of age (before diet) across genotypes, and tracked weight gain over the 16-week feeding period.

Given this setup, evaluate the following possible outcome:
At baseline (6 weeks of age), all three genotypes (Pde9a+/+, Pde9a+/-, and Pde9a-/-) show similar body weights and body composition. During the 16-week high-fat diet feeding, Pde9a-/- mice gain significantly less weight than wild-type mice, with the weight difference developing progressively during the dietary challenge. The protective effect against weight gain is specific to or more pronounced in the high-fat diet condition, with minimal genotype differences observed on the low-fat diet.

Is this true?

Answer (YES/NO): NO